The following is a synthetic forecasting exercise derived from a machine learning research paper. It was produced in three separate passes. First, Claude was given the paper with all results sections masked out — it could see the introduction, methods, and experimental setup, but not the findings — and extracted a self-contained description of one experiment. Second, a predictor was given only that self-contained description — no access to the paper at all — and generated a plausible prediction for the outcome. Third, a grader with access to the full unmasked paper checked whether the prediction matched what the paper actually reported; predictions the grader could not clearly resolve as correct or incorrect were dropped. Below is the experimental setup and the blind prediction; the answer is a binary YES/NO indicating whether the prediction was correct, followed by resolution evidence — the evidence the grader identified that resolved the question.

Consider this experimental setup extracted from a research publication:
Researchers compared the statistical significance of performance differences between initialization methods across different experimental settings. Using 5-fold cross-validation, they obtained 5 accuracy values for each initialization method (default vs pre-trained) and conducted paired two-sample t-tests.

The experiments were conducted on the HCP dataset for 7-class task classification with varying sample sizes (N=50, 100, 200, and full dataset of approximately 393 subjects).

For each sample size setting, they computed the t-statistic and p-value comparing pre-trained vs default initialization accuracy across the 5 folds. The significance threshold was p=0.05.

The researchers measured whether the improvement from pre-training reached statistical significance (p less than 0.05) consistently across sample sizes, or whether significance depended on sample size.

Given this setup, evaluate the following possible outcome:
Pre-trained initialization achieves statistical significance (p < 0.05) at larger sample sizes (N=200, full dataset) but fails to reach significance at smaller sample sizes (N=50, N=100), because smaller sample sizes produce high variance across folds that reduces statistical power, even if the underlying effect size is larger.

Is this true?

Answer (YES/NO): NO